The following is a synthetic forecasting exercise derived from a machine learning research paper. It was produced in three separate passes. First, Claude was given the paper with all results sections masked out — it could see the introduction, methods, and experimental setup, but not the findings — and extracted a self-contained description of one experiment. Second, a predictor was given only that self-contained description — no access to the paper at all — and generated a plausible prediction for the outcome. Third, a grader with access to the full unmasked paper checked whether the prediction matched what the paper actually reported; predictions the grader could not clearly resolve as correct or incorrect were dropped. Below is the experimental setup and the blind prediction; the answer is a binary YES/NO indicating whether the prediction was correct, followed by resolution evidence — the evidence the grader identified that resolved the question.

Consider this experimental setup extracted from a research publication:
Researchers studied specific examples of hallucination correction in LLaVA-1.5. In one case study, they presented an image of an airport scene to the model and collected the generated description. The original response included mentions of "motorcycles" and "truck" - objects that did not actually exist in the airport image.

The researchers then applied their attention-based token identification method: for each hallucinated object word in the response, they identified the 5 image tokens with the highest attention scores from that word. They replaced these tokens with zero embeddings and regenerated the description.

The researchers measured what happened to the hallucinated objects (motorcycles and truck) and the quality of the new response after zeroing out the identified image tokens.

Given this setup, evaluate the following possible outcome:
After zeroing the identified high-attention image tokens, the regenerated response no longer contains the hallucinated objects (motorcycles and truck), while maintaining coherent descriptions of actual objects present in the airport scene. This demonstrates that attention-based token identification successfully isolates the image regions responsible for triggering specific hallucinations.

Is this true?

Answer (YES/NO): YES